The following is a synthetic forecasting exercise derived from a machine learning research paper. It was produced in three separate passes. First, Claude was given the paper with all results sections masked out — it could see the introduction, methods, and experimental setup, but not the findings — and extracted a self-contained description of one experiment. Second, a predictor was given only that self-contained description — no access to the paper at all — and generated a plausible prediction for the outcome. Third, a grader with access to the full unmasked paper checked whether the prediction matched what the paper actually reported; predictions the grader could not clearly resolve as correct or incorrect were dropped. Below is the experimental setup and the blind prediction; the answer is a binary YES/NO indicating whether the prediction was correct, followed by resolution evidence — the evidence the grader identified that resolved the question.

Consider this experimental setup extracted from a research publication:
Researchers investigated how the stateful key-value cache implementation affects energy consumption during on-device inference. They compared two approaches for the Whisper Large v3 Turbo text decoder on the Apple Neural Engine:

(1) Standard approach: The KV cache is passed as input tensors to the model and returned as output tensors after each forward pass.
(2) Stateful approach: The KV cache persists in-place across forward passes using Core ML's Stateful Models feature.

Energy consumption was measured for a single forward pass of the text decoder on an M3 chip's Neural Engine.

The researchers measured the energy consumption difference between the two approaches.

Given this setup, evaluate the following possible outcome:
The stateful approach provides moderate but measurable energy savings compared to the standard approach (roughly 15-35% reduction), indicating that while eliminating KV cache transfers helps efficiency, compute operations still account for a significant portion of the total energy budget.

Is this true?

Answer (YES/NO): NO